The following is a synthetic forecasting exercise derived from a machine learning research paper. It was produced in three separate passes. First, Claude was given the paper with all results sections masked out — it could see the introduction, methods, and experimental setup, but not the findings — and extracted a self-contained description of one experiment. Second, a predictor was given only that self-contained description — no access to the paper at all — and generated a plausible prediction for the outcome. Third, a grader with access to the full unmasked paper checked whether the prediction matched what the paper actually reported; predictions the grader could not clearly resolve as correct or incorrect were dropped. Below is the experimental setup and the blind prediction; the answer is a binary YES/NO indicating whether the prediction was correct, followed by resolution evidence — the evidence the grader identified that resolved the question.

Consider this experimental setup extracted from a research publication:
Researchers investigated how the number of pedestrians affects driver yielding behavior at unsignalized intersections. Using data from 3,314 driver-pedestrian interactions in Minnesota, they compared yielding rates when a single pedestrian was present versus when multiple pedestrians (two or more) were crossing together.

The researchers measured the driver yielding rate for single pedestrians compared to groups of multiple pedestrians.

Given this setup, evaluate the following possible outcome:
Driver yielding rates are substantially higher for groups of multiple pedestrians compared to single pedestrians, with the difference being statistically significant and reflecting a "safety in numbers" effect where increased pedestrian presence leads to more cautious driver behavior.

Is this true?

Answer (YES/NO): NO